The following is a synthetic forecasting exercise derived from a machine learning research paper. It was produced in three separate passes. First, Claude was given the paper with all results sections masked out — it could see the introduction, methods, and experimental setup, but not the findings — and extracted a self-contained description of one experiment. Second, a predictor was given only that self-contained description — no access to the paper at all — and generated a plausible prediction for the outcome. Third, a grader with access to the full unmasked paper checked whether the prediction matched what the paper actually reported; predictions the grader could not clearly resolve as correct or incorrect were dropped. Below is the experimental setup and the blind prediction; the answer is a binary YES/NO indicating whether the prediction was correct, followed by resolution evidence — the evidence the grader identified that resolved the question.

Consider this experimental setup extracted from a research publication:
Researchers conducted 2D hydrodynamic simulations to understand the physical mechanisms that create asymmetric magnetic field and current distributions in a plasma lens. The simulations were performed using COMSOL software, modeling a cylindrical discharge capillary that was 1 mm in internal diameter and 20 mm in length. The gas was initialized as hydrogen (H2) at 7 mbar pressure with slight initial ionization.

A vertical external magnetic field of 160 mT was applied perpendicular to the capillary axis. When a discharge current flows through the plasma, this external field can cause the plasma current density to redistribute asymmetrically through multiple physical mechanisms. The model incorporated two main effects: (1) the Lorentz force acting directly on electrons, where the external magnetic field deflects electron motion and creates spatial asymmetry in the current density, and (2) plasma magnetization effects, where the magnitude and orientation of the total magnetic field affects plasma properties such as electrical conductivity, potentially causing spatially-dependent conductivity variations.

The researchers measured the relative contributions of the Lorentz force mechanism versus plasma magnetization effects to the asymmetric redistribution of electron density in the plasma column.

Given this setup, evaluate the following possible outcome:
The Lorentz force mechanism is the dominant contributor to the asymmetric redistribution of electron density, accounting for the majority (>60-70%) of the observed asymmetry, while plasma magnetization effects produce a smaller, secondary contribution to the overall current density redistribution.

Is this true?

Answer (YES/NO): YES